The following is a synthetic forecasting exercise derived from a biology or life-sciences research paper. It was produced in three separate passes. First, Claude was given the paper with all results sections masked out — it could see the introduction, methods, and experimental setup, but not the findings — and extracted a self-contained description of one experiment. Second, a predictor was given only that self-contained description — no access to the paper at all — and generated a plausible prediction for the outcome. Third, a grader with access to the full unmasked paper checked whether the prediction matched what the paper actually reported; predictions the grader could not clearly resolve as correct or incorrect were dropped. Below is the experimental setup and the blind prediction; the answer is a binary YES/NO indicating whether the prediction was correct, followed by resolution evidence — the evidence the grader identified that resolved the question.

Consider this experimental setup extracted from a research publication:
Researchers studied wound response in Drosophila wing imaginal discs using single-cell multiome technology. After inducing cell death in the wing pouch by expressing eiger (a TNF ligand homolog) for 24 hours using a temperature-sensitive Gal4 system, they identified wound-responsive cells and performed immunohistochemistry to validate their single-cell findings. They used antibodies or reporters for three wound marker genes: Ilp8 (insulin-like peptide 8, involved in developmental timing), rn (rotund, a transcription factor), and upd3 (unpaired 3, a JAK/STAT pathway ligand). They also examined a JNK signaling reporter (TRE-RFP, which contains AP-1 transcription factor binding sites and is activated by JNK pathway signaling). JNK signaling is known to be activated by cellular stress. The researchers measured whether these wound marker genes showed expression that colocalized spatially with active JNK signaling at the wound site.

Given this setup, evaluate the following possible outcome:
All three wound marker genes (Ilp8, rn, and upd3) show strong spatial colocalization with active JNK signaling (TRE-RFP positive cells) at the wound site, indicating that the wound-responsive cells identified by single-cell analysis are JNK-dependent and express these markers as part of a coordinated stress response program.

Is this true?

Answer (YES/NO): YES